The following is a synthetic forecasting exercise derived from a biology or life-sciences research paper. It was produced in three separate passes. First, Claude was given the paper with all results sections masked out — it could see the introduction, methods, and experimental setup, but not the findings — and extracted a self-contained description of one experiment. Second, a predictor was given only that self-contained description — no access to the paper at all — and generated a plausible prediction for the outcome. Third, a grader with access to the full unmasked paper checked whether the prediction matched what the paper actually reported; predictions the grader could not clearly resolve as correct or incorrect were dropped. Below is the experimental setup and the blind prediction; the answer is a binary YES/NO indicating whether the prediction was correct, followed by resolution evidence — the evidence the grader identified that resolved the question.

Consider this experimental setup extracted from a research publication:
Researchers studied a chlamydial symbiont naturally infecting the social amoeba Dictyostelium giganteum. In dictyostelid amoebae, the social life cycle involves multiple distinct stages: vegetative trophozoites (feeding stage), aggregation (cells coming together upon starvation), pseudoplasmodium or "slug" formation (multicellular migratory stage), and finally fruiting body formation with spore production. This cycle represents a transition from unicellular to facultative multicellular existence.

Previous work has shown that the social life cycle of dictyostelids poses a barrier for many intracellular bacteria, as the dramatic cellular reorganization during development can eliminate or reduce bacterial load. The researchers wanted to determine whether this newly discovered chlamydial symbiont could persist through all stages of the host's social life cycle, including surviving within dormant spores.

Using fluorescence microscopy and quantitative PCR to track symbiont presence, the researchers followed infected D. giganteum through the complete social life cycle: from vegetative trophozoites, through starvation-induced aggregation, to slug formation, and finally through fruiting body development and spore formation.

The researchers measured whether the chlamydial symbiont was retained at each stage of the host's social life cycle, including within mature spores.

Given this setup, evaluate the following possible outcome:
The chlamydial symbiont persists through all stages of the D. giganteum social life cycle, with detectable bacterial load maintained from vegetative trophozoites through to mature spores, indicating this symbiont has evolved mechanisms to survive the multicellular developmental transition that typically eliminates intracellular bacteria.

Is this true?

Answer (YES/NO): YES